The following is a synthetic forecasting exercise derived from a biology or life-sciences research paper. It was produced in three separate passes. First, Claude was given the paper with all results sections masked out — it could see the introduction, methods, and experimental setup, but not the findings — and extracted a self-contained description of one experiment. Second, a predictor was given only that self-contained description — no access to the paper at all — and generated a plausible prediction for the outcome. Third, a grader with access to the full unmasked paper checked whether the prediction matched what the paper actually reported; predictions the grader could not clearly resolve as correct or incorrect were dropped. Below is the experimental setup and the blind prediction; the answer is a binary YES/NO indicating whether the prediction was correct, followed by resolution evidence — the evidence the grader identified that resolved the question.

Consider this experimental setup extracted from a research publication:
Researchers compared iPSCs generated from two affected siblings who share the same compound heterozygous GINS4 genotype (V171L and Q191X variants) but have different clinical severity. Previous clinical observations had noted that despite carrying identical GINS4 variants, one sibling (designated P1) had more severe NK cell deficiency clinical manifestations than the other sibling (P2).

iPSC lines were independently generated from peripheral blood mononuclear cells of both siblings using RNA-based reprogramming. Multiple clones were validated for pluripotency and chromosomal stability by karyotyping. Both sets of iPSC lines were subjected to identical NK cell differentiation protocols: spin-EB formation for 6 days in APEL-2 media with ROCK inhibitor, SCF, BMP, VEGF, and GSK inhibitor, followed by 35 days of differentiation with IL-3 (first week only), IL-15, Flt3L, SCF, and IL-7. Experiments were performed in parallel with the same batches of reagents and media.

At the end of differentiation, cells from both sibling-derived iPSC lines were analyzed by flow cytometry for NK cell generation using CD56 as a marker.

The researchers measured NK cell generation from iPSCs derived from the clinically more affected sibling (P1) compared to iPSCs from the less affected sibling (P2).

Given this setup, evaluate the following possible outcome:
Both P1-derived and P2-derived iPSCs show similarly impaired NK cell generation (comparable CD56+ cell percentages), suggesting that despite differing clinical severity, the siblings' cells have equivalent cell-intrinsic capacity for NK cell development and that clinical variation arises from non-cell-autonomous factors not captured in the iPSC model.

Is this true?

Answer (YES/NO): NO